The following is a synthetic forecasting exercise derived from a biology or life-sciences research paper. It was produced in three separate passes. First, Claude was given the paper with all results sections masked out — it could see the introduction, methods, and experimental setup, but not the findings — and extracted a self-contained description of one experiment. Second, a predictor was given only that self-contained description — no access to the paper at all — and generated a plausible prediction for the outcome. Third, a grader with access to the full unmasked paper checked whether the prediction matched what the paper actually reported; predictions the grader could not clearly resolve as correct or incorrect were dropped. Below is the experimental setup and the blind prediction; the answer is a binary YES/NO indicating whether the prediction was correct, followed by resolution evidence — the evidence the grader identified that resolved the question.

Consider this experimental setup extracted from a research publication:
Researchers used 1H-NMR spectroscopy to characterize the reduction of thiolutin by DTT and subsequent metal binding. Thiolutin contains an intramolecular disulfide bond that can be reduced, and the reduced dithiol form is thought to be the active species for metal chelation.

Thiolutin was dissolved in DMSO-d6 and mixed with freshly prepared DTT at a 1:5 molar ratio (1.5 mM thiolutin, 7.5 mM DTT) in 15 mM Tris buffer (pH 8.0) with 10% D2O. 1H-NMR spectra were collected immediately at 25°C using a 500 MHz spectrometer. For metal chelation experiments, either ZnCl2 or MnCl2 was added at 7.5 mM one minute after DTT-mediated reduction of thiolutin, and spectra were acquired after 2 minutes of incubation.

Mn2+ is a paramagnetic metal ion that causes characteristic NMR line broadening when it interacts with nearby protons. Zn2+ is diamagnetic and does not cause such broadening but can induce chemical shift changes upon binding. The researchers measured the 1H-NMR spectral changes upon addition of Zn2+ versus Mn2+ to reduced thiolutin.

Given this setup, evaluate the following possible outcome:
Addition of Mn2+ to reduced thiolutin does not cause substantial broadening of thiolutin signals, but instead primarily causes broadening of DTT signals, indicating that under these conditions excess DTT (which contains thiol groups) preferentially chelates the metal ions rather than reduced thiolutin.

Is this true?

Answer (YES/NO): NO